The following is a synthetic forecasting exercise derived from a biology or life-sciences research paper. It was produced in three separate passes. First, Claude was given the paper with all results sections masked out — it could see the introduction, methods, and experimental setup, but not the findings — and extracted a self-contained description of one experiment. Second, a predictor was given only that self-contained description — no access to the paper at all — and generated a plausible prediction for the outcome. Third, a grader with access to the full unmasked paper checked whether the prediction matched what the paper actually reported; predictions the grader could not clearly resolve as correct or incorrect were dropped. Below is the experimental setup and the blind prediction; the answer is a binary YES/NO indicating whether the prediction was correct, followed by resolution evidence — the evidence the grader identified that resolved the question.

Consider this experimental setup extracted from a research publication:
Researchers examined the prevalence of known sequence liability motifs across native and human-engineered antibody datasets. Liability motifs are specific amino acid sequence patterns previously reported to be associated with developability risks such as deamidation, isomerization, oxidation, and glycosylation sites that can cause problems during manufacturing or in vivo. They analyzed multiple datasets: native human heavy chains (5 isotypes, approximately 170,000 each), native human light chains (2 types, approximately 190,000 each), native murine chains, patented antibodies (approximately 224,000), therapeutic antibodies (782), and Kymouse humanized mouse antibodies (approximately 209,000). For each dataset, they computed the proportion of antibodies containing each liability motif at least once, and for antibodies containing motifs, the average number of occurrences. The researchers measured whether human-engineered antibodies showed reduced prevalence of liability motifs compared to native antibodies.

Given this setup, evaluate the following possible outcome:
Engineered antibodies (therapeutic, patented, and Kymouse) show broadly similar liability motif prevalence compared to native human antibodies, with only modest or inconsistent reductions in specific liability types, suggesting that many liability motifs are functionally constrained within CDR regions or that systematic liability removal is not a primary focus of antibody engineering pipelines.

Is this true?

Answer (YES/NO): YES